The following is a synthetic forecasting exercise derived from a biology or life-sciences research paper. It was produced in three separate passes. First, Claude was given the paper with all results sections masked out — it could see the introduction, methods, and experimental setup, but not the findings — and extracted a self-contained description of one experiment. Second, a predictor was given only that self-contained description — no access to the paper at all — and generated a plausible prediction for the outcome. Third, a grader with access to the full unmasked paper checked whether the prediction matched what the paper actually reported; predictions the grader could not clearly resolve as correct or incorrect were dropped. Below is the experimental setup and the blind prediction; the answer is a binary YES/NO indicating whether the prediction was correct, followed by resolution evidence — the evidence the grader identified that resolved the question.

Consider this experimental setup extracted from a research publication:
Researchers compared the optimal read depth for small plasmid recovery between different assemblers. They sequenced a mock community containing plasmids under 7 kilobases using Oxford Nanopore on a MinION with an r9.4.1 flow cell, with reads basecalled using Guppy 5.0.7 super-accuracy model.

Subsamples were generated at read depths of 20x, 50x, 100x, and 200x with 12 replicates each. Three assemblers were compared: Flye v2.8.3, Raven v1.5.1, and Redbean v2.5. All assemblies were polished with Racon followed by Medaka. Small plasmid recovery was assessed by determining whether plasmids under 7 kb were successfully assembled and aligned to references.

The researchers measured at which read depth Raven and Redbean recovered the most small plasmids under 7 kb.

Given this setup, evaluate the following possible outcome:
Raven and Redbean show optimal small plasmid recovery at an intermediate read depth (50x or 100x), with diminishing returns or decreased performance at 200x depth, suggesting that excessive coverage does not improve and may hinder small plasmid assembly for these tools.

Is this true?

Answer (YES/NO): NO